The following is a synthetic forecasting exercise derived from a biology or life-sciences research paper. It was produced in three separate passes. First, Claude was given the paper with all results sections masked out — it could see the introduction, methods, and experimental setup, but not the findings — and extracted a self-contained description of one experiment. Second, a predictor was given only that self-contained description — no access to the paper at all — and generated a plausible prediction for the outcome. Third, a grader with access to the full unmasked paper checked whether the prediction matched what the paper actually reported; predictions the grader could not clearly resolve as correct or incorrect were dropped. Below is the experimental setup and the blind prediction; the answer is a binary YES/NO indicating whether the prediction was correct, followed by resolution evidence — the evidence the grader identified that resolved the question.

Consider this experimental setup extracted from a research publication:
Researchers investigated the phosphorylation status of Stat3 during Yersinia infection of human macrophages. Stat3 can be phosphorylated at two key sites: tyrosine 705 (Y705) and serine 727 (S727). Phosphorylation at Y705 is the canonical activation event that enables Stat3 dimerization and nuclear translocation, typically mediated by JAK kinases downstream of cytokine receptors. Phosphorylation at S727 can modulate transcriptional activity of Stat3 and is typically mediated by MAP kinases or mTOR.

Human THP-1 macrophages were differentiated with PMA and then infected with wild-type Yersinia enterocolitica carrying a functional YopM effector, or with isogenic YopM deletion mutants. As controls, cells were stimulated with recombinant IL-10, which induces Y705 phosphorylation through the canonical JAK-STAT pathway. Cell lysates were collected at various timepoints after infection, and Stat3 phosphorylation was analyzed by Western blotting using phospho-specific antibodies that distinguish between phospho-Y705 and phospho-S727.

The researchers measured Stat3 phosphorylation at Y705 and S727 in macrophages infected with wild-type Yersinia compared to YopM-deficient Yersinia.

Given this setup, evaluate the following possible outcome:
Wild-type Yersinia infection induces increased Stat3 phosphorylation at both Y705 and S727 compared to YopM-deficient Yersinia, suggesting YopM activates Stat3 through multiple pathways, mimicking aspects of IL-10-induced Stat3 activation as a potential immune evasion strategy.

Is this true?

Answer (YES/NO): NO